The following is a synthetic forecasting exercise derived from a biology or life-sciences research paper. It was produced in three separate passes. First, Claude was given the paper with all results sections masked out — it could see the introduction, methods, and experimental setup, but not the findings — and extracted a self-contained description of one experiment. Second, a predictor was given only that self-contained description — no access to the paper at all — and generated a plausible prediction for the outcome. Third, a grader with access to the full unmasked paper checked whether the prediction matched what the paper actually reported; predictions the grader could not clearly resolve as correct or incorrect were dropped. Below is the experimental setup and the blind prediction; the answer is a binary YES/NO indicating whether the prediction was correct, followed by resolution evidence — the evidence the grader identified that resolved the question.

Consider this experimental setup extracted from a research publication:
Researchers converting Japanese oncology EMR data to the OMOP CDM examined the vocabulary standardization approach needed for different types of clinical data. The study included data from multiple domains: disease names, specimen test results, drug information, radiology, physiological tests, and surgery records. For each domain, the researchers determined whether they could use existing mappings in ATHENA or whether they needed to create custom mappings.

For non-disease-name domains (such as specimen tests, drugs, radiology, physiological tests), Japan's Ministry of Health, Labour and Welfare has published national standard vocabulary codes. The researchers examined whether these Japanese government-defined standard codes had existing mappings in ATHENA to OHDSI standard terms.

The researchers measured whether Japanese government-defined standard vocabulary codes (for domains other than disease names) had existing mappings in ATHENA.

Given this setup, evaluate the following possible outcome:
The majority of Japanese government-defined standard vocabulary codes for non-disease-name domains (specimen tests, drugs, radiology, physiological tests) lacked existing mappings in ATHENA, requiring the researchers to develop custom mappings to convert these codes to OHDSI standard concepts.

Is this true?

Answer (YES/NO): YES